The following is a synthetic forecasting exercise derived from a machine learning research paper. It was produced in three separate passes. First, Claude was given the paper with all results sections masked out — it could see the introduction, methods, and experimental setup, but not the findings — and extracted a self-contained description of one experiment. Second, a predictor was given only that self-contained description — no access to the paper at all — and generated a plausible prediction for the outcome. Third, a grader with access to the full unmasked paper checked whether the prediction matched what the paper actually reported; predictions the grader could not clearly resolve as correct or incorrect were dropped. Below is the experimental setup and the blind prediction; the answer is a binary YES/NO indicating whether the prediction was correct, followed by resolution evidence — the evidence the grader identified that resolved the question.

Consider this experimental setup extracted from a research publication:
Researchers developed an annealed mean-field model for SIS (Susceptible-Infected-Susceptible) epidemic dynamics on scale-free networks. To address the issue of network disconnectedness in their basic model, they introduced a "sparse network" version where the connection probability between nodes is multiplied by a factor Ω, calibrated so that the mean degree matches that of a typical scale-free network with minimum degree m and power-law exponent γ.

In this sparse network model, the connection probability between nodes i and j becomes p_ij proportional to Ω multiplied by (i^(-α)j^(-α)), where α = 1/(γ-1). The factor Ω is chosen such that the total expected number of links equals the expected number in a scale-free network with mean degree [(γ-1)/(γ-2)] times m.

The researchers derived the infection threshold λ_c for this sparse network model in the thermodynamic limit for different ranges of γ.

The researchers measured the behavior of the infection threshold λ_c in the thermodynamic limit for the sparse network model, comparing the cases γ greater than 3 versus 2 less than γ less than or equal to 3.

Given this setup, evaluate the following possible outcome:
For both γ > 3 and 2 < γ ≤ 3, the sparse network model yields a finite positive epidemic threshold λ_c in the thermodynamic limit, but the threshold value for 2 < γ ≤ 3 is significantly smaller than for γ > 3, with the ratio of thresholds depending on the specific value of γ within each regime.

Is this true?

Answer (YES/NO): NO